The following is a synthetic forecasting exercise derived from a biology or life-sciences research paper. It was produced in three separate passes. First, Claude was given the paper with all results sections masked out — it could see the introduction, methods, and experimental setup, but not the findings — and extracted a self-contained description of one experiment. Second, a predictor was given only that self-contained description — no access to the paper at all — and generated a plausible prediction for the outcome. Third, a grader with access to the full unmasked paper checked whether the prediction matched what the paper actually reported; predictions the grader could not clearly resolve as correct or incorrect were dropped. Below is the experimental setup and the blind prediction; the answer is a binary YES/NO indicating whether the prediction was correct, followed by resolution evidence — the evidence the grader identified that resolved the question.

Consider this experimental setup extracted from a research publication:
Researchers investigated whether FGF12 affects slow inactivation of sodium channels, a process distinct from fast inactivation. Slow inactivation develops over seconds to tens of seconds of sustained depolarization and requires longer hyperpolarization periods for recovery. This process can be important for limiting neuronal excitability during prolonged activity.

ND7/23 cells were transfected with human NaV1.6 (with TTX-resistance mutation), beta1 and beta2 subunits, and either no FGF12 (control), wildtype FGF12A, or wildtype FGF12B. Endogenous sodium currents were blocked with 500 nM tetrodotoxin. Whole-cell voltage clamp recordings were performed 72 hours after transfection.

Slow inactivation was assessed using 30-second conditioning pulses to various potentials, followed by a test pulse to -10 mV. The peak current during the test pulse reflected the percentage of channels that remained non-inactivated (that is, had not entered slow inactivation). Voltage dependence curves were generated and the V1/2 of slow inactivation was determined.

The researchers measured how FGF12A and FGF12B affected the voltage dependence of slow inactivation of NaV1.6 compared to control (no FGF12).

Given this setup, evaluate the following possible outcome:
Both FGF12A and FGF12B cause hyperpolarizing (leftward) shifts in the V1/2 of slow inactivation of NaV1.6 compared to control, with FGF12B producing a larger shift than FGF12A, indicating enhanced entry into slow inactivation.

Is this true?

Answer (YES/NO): NO